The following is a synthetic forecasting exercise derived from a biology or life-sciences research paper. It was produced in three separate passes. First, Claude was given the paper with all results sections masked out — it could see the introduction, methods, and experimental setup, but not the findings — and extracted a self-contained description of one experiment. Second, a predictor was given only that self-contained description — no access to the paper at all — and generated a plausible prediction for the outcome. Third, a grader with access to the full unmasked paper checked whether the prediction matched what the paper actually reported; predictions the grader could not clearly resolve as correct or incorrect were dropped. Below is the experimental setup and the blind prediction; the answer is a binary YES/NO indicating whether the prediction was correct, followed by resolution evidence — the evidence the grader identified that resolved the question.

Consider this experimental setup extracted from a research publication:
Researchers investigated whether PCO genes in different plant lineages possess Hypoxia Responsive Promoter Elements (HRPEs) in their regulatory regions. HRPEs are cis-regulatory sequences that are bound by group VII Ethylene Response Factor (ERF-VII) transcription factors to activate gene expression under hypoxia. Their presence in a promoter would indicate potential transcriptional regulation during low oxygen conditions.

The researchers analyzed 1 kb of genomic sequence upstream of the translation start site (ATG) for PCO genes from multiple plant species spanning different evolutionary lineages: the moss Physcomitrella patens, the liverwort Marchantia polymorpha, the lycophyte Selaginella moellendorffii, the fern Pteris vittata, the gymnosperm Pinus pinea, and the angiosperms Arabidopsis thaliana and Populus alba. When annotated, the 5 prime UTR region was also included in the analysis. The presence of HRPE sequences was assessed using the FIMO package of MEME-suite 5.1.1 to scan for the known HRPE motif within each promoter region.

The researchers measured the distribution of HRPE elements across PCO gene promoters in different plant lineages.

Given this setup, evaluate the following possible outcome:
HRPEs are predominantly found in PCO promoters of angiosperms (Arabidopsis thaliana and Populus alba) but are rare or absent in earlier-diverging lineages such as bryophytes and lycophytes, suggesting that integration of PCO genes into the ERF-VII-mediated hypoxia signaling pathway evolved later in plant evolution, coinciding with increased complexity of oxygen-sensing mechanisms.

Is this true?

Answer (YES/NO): NO